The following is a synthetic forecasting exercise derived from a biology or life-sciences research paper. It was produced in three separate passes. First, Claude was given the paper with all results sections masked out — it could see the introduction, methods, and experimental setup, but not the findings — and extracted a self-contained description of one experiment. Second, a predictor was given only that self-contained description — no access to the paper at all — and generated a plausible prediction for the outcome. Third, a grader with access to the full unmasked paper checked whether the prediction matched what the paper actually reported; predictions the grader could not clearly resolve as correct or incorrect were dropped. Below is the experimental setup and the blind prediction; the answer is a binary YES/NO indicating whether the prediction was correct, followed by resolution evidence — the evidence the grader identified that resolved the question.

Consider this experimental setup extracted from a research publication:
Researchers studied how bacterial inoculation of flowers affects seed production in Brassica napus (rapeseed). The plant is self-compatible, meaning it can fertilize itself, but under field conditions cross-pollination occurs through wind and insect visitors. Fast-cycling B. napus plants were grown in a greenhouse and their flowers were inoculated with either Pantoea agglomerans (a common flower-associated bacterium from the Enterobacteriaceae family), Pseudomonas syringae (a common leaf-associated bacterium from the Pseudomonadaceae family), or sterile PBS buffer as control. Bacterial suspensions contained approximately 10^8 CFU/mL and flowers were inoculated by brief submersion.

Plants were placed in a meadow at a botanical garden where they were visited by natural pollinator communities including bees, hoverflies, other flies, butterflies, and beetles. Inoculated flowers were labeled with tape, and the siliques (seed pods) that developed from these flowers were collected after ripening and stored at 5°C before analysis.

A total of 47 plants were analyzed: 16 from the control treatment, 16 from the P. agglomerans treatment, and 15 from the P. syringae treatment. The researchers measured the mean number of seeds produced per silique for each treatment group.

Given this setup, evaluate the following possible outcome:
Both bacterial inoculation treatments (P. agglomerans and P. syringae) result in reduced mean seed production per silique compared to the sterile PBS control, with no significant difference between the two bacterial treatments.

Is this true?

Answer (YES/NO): NO